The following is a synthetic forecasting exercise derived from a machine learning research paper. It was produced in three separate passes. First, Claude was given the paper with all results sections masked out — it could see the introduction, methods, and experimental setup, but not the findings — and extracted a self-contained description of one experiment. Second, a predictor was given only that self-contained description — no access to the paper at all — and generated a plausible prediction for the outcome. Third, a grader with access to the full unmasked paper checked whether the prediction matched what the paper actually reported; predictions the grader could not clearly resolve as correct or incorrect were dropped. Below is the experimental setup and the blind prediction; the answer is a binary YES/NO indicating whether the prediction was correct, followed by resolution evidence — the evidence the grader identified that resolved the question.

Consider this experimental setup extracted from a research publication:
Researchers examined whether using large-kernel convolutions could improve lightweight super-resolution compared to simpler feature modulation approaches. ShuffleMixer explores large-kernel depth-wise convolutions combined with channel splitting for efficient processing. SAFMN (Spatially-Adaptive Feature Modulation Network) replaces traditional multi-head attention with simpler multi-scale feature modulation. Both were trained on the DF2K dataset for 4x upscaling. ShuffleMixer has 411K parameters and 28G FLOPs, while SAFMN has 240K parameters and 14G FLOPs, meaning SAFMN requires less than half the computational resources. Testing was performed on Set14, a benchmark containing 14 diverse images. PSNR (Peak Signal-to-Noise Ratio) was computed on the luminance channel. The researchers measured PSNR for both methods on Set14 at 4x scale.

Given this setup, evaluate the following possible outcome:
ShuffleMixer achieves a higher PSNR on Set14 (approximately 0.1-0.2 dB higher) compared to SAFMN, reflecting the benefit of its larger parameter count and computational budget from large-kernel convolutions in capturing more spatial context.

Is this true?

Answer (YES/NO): NO